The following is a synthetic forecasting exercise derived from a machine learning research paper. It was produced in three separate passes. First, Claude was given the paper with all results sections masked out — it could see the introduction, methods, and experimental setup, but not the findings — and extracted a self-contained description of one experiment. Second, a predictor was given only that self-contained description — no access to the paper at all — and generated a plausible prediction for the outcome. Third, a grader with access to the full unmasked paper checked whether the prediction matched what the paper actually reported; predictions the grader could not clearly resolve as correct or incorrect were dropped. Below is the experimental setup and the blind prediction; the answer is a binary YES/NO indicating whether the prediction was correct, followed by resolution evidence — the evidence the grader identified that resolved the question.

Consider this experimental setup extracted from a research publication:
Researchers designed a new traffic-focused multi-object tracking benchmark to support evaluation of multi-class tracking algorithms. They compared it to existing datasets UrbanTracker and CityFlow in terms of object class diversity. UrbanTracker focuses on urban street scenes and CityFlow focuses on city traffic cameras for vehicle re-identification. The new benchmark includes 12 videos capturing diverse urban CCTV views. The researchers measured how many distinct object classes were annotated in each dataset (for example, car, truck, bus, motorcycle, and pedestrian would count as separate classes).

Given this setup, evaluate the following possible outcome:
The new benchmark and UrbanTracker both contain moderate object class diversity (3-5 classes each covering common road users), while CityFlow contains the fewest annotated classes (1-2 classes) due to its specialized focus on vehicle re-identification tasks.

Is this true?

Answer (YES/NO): NO